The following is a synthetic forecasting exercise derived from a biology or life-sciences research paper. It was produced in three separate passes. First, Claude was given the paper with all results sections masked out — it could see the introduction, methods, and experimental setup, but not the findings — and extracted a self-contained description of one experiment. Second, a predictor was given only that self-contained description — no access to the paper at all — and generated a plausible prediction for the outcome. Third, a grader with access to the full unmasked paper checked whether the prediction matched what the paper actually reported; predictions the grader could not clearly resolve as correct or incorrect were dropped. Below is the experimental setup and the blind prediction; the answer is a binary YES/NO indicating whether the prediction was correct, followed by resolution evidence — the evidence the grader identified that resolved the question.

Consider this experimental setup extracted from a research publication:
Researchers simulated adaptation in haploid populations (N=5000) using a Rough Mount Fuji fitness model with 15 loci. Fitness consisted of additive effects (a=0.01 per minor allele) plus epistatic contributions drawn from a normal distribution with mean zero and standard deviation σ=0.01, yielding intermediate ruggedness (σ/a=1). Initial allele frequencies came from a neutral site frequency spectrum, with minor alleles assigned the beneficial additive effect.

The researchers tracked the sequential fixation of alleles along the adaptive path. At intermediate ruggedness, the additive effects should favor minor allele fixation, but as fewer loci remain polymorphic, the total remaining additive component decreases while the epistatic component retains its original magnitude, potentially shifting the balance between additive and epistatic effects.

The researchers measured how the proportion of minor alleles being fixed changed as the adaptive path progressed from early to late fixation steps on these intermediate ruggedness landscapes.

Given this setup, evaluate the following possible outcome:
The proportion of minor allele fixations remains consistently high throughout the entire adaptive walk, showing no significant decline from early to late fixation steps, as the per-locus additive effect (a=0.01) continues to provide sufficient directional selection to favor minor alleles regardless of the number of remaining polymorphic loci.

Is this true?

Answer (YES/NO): NO